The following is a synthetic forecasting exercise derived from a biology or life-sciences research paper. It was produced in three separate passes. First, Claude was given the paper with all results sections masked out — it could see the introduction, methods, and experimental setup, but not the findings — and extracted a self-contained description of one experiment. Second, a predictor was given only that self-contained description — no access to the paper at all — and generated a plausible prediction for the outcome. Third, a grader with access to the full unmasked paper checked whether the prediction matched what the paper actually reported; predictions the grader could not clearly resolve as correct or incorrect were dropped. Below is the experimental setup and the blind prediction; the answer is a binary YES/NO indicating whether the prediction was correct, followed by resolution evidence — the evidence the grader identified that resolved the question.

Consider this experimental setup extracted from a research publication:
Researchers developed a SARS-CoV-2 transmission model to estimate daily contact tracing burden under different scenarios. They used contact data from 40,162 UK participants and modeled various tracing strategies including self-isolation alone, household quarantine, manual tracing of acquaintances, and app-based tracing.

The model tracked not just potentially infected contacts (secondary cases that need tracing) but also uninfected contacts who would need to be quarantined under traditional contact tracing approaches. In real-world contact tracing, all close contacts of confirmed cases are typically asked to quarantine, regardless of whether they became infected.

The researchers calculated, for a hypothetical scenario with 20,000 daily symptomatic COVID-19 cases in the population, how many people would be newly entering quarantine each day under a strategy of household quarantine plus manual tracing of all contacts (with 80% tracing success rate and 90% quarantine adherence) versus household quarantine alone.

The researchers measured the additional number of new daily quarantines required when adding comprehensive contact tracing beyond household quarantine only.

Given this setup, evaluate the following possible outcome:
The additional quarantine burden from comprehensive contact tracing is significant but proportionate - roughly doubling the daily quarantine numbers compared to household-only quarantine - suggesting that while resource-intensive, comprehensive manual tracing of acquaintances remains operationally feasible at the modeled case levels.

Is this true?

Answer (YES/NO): NO